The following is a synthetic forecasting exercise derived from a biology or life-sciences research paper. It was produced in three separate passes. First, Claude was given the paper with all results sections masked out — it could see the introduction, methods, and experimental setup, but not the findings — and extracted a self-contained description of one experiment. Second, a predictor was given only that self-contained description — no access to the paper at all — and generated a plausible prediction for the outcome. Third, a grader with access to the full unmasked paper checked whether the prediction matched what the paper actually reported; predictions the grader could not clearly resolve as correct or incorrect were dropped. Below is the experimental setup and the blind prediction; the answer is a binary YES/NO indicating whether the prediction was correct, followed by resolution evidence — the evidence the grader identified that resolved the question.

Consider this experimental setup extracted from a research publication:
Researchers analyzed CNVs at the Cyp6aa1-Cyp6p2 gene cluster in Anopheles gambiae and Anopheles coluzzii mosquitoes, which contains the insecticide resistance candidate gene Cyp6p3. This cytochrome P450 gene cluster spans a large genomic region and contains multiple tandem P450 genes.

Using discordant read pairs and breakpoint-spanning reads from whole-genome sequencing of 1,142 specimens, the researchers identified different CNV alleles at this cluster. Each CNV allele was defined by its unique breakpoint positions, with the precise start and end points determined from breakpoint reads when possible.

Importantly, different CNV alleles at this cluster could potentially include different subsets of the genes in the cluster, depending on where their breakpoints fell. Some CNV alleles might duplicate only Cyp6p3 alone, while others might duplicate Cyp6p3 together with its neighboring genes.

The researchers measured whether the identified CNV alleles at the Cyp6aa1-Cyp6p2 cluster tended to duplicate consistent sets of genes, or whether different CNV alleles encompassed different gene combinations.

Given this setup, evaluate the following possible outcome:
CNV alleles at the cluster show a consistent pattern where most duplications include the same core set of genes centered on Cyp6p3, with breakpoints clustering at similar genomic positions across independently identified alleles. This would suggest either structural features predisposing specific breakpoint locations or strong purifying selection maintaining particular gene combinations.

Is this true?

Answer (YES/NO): NO